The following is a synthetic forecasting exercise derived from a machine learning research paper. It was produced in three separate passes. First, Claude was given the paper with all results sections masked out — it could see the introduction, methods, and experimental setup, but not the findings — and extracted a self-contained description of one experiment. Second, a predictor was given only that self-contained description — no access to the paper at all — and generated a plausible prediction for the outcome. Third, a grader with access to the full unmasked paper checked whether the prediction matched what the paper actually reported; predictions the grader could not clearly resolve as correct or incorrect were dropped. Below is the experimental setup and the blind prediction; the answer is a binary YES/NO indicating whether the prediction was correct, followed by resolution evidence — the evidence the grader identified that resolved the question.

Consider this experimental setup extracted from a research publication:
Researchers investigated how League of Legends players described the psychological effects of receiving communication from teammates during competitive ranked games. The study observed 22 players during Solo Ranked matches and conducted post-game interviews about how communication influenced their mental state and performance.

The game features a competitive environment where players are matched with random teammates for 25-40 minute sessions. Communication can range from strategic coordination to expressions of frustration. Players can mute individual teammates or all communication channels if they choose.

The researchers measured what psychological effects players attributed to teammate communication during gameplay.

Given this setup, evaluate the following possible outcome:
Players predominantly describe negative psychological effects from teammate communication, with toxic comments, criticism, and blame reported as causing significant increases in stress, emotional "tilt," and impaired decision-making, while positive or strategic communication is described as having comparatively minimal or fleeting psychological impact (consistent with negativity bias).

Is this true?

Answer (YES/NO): NO